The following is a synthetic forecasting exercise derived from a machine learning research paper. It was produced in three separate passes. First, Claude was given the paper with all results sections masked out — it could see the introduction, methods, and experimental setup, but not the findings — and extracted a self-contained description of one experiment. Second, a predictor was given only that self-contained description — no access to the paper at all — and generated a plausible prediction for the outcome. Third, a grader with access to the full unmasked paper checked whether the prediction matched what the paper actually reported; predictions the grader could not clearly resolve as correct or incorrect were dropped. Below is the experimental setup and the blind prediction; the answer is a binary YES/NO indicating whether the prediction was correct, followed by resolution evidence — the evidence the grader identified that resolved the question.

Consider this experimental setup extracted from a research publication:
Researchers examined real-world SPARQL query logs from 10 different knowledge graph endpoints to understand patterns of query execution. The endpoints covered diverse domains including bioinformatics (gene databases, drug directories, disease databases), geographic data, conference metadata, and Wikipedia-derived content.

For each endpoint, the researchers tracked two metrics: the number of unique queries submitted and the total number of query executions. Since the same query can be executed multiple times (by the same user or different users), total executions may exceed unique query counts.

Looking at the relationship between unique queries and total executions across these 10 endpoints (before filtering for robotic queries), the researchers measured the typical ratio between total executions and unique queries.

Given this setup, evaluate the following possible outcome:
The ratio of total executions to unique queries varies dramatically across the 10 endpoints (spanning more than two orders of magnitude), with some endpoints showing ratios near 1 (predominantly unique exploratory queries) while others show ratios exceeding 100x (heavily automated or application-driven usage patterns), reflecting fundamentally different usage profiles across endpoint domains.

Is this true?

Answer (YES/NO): NO